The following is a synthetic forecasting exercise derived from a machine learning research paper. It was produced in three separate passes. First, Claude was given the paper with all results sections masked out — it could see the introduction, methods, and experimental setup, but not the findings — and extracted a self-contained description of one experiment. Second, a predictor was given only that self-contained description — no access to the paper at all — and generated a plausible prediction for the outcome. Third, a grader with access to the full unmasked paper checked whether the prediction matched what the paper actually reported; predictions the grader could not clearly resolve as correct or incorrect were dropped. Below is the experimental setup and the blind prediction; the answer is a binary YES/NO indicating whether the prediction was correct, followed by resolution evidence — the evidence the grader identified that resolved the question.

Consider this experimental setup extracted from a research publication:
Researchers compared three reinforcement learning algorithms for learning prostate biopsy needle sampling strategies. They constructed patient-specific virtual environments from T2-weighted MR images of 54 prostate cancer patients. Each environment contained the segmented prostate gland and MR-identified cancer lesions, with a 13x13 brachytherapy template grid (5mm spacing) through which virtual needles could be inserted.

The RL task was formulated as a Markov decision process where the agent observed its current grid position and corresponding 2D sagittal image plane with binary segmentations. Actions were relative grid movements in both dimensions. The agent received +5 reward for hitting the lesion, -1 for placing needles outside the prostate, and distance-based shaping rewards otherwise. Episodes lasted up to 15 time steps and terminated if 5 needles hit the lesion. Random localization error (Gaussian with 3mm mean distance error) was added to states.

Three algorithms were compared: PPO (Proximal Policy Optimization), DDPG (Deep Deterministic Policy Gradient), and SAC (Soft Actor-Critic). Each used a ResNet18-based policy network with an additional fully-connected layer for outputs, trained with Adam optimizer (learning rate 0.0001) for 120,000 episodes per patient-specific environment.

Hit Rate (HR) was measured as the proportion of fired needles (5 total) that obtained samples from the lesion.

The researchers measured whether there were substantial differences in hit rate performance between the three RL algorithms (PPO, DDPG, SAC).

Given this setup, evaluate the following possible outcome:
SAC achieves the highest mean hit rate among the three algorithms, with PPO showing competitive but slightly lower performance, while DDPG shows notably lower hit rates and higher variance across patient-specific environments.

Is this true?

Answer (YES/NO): NO